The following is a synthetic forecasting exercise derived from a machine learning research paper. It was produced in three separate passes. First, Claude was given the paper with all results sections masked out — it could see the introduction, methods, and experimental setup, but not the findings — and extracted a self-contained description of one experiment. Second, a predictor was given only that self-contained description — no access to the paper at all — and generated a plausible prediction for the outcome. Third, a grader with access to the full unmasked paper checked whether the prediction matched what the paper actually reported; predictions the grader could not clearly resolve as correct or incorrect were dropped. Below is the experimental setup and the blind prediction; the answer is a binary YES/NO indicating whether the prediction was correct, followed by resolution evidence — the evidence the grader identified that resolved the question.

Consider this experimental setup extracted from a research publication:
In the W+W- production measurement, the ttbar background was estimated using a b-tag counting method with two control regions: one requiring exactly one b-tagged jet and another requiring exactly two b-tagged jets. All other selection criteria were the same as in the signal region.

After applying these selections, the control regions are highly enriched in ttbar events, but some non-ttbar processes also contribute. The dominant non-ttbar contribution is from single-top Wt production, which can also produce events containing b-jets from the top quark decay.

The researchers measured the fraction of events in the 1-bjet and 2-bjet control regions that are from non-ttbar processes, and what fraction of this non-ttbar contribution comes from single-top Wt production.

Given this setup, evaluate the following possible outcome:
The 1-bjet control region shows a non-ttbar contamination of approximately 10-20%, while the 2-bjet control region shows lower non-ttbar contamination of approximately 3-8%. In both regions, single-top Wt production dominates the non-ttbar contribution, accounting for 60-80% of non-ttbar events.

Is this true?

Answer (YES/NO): NO